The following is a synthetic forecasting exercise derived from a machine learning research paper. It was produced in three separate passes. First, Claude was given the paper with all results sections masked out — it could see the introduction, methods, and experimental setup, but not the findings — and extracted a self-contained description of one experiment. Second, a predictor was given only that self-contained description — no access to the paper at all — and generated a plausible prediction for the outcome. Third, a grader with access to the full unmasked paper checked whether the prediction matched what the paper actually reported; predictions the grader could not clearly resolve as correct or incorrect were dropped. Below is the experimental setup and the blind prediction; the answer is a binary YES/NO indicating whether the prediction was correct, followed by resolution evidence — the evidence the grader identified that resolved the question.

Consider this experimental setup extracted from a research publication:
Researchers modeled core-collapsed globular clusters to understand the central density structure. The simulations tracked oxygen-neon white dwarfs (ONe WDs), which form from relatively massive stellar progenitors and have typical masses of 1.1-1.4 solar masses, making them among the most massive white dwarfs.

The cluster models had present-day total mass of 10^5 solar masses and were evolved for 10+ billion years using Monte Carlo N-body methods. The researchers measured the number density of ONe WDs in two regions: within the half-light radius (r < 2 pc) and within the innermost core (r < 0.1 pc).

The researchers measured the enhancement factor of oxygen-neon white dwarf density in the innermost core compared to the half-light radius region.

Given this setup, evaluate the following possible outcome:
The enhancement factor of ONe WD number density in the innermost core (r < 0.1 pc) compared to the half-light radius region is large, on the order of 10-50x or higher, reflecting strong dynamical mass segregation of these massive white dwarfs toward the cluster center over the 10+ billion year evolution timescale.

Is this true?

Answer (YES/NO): YES